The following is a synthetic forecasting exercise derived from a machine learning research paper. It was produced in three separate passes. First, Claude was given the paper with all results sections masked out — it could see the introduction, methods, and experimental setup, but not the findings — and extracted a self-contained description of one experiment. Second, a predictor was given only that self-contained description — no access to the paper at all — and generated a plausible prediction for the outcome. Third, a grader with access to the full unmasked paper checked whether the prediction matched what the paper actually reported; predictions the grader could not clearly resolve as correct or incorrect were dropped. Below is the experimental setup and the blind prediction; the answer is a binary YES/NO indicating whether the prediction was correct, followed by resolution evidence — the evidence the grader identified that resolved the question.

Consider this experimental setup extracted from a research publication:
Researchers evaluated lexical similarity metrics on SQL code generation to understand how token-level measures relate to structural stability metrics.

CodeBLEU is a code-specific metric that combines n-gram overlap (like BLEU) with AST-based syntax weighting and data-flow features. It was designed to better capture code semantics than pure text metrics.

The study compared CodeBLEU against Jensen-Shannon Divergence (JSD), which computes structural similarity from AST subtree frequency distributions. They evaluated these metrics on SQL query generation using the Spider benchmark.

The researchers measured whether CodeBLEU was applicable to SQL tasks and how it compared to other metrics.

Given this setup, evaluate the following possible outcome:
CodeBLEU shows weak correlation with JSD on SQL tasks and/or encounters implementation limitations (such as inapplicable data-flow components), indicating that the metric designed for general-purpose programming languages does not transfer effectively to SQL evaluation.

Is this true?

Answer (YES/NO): YES